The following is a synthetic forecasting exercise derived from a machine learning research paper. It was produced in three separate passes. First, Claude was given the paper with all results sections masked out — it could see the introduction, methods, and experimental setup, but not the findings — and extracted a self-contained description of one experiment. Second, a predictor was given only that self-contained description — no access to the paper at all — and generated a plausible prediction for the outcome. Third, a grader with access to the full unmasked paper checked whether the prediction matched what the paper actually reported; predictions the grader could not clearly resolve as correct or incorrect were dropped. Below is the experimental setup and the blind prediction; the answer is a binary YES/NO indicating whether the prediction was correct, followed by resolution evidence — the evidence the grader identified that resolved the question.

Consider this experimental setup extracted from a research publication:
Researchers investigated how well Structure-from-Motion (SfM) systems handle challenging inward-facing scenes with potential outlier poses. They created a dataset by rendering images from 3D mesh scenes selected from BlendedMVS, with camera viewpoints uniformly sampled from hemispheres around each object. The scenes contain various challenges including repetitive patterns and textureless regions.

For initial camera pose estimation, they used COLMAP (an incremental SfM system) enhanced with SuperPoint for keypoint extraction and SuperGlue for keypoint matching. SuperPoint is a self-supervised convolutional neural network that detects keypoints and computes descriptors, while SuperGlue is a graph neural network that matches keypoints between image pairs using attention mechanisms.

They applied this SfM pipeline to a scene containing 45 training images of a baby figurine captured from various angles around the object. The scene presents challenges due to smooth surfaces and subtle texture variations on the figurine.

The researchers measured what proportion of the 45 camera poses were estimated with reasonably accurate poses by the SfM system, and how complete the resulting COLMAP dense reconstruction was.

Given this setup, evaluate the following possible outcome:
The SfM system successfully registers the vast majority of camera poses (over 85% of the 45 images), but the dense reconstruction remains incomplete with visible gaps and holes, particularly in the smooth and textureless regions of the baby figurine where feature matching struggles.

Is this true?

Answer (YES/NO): NO